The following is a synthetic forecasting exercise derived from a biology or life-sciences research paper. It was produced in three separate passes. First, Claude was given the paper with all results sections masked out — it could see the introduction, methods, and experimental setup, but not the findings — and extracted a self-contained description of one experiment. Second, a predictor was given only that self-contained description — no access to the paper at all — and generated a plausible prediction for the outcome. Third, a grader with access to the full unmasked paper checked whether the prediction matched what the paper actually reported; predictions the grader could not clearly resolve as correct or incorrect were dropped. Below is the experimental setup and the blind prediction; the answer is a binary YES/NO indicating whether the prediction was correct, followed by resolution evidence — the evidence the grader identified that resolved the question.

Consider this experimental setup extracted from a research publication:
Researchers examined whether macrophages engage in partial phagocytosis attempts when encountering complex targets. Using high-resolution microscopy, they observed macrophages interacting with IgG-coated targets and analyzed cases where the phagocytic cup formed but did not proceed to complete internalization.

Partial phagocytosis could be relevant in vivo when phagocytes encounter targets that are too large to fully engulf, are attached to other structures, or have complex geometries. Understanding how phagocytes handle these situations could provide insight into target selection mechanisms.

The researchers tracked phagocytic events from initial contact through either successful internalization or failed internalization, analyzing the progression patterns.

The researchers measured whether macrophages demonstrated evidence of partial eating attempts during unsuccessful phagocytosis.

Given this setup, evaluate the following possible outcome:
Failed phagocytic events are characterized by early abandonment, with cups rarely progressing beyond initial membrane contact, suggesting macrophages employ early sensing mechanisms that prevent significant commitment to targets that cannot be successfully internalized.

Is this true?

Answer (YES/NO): NO